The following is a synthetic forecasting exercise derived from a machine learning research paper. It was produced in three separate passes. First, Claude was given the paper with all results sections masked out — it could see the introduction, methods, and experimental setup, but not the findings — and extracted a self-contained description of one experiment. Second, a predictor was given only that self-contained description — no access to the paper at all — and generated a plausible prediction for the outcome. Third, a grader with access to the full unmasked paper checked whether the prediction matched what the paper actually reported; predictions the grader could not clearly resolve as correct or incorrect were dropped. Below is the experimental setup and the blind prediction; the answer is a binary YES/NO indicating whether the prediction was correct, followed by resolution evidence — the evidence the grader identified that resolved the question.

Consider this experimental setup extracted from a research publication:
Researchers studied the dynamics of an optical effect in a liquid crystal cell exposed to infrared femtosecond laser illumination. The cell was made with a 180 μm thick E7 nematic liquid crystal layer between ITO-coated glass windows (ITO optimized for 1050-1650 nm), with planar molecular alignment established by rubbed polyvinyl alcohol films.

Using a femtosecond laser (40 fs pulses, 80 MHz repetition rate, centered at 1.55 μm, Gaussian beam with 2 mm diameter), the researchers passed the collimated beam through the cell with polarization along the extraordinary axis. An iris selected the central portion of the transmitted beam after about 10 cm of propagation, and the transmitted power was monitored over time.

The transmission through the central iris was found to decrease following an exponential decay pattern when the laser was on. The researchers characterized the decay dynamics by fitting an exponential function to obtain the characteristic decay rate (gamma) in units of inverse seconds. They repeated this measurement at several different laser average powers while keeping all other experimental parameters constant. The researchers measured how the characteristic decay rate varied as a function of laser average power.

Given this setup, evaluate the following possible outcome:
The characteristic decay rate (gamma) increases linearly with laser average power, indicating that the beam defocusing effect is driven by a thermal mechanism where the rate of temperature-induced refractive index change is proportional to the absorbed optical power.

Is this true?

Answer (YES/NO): YES